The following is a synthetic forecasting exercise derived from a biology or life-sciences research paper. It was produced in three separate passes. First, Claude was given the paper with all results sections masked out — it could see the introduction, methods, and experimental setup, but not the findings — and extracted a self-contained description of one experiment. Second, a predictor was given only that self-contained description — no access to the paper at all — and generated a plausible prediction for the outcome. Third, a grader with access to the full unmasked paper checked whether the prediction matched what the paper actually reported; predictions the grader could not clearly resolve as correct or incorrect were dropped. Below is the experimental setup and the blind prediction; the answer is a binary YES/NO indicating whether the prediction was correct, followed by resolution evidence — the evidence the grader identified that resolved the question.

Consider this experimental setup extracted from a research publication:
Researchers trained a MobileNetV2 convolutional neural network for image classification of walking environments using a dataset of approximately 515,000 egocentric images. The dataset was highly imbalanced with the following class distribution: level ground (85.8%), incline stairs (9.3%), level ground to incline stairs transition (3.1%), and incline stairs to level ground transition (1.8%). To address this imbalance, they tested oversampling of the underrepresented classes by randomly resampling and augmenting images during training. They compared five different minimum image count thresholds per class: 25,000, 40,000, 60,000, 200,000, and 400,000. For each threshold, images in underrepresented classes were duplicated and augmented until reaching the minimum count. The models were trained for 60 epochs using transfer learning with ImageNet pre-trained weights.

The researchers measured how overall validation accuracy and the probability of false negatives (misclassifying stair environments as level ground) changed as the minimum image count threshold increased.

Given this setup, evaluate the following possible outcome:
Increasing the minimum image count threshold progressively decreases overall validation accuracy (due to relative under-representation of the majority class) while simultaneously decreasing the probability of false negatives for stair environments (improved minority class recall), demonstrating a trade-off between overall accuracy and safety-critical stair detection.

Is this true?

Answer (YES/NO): YES